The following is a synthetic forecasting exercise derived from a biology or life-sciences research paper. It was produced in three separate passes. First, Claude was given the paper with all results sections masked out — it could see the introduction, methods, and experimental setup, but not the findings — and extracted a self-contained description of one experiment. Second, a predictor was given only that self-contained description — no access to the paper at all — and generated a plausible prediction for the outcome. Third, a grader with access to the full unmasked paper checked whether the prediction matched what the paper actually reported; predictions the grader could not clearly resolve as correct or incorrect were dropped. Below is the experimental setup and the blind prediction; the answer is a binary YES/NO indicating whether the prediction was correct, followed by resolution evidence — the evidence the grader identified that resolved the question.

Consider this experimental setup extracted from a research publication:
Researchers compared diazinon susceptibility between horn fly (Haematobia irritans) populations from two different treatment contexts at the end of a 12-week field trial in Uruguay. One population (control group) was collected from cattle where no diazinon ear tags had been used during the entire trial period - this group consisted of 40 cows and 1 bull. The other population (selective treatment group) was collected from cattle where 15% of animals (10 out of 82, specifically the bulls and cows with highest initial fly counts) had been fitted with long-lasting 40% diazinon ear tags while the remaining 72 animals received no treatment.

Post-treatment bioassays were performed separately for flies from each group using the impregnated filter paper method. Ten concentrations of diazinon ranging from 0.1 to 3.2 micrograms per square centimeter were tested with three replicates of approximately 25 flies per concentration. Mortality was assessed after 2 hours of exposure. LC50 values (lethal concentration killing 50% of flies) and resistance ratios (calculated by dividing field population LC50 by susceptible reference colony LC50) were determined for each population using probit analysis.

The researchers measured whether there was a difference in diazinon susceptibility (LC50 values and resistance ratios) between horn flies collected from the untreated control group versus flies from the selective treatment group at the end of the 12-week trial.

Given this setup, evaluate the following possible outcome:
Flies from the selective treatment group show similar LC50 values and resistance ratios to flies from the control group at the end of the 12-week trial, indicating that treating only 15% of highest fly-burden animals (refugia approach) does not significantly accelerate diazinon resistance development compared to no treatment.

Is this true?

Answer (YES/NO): YES